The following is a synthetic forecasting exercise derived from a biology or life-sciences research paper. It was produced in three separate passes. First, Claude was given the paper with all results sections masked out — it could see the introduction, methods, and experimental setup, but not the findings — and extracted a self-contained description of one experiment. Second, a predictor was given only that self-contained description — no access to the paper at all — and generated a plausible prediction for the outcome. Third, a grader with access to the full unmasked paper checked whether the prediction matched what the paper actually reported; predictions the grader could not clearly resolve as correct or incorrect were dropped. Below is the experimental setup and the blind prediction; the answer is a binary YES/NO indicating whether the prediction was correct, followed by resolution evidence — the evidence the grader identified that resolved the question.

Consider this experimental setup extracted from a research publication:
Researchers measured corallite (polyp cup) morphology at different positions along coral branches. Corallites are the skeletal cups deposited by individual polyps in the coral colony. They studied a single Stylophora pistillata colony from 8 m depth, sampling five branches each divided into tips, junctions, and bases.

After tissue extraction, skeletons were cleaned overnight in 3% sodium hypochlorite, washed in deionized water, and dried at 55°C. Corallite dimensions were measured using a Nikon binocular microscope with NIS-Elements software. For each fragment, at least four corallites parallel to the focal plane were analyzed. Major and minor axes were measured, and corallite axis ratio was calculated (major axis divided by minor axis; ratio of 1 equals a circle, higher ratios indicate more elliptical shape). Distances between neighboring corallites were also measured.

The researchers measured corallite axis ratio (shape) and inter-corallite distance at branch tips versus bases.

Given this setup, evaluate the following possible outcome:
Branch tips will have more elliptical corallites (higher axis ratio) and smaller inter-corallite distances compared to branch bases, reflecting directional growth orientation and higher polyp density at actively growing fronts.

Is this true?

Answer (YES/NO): YES